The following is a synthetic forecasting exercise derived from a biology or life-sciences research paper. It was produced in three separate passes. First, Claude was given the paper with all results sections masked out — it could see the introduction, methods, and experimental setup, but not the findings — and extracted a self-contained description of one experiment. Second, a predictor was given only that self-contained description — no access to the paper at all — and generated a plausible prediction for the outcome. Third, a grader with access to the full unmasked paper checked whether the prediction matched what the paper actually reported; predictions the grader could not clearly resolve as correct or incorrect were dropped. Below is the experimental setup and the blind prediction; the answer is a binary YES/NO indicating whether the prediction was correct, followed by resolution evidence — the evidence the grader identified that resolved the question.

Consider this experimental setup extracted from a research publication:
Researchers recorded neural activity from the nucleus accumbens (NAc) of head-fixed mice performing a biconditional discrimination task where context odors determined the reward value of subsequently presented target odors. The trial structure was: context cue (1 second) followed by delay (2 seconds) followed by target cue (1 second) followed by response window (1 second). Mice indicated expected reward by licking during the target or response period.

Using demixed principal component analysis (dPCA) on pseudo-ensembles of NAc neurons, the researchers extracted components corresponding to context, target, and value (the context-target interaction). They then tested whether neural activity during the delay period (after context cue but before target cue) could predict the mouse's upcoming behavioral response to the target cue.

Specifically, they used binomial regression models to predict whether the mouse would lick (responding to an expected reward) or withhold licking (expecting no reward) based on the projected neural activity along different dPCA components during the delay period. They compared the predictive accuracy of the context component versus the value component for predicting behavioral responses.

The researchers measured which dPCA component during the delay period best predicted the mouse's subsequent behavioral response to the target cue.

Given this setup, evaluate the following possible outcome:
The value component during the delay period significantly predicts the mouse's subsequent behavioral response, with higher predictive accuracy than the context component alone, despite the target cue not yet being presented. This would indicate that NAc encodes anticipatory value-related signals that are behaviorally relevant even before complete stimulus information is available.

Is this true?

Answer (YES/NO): NO